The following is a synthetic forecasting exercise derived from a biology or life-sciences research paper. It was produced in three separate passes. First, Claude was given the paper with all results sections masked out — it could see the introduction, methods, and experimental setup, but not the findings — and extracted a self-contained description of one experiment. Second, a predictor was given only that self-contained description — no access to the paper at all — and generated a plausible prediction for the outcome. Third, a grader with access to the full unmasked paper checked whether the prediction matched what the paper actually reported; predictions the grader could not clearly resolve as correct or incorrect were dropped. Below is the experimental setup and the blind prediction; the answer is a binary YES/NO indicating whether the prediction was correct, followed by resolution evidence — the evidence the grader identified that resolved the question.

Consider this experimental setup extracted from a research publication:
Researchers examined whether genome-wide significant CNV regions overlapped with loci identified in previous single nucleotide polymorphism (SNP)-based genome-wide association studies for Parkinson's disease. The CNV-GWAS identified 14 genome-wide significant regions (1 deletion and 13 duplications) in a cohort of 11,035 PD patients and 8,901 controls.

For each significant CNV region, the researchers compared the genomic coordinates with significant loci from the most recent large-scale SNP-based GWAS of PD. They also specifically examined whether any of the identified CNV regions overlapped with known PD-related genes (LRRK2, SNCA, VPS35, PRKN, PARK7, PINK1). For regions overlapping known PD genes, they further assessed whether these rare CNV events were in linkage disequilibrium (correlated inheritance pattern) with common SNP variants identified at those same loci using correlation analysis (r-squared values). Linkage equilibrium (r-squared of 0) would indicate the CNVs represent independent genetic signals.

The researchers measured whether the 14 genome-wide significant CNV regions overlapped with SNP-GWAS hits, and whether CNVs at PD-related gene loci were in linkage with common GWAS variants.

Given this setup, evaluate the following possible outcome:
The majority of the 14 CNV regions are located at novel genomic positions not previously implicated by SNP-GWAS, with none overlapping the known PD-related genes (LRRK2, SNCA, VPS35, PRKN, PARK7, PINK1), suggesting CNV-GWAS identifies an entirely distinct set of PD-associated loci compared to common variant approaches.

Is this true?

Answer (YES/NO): NO